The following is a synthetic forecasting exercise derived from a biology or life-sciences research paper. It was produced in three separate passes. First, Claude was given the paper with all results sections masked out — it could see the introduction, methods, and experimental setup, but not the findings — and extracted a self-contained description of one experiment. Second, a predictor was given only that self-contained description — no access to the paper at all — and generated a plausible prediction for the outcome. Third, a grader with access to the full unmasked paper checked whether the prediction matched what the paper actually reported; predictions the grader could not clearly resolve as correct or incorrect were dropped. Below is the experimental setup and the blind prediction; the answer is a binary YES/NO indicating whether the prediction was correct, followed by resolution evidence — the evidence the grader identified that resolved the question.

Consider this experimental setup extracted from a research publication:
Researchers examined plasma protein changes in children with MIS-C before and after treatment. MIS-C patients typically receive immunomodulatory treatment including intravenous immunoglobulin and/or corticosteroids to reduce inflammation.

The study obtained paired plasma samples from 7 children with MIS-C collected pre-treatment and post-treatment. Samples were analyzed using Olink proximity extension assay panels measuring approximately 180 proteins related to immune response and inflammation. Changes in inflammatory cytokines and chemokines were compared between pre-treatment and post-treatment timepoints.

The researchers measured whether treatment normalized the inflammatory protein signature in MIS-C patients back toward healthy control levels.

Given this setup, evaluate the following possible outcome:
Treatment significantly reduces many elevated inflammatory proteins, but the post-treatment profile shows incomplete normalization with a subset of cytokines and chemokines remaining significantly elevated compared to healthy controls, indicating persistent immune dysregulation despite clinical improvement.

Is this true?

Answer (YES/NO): NO